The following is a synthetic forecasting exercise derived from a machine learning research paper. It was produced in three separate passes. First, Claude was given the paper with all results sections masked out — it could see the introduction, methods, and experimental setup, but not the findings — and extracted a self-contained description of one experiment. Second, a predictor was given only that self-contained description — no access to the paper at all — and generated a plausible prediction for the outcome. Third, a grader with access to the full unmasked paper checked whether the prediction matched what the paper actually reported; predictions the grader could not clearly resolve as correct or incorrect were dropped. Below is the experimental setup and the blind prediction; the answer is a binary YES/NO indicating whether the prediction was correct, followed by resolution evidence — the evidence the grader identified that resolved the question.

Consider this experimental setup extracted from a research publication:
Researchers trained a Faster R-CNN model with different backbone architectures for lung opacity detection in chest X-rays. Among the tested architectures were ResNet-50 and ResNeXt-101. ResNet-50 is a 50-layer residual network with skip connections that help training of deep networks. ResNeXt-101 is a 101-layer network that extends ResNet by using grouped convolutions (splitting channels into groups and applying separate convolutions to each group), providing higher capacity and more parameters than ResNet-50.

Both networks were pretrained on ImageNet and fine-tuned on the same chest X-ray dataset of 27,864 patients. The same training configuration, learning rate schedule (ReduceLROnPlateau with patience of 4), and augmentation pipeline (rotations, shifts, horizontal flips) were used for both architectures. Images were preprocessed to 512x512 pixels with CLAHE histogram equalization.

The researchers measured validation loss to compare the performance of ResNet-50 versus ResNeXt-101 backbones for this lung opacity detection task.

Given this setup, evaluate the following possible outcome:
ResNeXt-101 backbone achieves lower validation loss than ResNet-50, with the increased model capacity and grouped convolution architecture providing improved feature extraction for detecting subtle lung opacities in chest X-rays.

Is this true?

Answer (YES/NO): YES